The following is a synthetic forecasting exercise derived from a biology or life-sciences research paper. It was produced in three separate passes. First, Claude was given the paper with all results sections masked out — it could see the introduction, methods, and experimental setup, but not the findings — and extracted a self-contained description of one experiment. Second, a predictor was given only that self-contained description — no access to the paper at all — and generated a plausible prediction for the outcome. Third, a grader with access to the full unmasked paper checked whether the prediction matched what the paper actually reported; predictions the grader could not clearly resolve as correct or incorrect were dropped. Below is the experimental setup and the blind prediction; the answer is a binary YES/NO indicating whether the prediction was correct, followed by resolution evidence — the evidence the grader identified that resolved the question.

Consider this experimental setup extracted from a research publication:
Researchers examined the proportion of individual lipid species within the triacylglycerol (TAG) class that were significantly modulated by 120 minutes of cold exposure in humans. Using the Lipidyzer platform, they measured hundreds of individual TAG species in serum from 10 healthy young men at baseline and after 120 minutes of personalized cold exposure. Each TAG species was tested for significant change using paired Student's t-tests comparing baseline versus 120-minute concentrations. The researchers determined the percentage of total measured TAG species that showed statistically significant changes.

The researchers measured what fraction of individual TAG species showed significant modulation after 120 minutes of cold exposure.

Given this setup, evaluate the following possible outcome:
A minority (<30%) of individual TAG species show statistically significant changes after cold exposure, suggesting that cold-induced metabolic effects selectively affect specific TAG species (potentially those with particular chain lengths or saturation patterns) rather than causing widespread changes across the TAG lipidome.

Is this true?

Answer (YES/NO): YES